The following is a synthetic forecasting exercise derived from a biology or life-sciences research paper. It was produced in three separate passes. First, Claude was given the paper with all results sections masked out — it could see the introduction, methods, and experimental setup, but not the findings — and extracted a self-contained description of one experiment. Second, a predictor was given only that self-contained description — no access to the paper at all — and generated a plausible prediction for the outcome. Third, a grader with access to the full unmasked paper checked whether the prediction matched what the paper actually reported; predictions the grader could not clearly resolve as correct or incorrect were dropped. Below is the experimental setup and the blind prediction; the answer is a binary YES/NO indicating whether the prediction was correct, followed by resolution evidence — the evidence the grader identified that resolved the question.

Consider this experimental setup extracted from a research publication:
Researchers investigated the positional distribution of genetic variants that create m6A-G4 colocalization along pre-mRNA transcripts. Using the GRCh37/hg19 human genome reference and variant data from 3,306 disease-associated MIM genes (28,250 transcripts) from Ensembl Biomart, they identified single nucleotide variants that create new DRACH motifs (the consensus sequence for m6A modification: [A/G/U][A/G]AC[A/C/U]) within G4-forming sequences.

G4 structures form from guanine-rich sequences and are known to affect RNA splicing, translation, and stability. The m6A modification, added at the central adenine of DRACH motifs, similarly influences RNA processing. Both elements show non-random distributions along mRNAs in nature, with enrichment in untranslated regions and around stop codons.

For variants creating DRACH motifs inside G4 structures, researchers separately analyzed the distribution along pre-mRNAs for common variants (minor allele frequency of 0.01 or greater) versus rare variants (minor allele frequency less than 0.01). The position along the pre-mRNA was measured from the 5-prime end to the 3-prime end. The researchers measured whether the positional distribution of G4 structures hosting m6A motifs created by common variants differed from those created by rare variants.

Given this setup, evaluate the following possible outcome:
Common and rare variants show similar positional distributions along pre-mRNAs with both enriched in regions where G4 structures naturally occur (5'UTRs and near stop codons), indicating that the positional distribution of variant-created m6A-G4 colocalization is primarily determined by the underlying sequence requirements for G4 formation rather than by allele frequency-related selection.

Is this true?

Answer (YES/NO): NO